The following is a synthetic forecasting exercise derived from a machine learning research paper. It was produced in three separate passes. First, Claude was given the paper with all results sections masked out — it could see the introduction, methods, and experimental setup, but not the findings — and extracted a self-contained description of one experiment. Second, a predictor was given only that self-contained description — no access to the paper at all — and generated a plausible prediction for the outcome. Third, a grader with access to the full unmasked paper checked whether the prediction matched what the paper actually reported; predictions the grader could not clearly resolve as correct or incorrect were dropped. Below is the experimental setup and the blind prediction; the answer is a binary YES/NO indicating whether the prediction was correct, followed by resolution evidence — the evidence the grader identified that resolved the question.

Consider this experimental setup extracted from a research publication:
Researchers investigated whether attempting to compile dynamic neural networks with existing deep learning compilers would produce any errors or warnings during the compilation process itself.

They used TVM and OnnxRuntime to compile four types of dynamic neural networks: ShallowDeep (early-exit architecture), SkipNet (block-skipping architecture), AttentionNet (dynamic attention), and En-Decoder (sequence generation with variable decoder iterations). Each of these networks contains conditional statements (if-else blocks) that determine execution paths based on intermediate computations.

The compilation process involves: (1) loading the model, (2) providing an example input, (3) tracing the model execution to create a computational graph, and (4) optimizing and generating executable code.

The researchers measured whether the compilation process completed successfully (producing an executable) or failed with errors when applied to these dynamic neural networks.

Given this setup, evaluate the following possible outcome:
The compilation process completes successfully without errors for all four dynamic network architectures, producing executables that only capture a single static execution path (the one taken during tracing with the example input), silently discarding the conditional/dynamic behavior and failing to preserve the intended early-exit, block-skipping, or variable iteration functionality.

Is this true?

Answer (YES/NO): YES